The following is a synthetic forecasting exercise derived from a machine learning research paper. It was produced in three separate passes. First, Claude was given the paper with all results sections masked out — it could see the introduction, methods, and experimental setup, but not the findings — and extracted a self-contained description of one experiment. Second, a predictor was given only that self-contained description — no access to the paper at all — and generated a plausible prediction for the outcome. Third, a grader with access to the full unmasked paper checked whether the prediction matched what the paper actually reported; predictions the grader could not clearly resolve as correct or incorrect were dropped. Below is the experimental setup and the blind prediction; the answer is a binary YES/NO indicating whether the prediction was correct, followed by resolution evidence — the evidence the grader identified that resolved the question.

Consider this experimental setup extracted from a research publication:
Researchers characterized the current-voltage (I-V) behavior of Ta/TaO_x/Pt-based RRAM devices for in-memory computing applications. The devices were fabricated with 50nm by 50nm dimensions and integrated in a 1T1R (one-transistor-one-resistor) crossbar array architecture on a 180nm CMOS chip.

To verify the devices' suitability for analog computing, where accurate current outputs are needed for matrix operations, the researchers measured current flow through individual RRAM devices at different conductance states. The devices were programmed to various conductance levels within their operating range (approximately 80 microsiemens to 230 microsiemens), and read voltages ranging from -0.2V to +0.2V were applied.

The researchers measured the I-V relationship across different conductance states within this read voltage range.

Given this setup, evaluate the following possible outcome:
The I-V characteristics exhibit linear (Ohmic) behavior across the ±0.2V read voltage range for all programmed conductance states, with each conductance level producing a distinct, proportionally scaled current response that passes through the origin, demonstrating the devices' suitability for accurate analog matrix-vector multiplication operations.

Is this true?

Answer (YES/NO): YES